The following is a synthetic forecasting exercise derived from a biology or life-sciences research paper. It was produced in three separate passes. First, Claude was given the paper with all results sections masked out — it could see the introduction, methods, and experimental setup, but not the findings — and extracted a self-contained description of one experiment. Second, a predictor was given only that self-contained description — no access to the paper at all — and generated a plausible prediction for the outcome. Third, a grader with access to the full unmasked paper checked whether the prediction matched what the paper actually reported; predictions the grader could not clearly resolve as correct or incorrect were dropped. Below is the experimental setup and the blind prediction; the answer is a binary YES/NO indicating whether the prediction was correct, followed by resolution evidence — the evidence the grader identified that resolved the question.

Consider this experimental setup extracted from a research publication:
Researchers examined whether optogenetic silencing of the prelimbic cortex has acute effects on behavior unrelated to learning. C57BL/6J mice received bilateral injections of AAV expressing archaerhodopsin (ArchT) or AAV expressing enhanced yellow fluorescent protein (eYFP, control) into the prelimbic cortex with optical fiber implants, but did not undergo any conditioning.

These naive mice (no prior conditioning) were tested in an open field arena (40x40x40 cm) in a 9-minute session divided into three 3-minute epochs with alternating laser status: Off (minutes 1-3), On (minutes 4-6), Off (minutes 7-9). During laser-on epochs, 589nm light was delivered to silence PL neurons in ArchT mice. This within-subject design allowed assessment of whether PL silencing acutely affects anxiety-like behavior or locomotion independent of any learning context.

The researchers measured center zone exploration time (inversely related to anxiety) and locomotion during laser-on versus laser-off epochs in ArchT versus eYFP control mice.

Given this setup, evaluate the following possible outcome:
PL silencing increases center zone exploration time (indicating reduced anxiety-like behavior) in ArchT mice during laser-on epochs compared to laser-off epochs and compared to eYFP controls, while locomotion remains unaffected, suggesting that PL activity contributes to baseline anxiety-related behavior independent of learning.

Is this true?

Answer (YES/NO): NO